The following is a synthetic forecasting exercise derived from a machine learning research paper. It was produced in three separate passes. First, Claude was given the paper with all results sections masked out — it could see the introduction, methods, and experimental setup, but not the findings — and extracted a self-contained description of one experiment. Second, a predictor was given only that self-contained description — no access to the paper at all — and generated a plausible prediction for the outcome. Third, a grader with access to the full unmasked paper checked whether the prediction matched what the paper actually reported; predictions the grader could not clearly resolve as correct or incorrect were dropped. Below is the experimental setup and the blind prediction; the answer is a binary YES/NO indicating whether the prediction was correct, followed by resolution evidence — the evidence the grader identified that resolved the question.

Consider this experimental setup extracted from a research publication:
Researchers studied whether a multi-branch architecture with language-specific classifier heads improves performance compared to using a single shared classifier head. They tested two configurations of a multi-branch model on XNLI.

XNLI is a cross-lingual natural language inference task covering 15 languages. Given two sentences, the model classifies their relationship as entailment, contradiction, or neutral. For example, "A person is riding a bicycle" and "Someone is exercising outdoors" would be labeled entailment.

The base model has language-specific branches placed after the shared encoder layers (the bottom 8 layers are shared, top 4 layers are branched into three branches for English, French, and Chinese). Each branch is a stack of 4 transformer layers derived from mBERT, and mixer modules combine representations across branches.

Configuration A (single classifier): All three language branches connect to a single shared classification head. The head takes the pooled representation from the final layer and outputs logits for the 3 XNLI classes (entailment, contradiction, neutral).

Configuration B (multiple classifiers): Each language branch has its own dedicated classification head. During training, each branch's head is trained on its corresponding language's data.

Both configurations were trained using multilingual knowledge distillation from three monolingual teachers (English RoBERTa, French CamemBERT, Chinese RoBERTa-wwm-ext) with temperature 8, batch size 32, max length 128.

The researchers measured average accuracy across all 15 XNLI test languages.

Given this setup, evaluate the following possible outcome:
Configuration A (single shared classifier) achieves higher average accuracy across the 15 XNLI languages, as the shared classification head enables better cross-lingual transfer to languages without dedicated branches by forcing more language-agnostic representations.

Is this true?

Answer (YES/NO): NO